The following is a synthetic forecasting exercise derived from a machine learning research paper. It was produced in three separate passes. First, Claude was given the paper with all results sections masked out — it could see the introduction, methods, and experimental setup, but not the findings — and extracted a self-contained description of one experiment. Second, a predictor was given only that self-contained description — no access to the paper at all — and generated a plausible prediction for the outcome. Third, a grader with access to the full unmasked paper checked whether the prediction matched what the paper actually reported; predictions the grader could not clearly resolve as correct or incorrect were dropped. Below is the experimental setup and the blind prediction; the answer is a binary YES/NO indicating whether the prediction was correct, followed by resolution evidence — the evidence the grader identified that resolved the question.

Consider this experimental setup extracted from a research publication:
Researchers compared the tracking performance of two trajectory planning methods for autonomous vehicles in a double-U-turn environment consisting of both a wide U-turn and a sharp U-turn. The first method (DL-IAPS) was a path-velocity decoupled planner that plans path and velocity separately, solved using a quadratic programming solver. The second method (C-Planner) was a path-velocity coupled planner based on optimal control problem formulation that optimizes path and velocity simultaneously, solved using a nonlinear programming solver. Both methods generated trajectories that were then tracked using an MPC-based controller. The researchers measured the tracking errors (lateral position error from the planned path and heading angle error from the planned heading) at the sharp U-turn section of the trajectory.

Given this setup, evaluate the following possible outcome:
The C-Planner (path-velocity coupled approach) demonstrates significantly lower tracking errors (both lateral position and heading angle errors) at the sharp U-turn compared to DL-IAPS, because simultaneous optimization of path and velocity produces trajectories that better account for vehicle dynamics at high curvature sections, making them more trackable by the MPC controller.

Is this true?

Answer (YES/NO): NO